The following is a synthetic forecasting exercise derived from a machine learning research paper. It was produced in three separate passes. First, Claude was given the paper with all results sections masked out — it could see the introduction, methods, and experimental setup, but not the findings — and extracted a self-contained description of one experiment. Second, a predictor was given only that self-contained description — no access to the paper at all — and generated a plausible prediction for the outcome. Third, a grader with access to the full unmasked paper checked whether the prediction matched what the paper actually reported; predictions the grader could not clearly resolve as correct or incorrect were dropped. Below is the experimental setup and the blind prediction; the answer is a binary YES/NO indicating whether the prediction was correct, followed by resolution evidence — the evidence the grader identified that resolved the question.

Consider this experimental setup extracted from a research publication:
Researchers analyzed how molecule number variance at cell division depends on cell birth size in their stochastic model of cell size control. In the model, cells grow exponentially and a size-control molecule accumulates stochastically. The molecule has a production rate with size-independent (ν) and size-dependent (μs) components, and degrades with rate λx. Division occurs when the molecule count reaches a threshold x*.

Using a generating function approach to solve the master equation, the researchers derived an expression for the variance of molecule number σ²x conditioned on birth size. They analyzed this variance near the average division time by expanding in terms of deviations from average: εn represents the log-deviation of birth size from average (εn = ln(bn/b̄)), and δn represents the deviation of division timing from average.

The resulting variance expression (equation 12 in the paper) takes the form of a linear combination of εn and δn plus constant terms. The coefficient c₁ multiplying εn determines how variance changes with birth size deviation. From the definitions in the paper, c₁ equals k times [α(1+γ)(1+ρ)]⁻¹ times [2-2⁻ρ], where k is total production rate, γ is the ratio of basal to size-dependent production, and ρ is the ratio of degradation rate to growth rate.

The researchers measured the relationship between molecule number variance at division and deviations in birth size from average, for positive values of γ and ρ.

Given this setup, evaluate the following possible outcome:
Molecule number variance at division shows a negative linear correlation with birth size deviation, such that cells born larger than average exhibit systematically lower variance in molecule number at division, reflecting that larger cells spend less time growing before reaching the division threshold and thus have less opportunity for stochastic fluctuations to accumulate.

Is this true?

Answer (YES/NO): NO